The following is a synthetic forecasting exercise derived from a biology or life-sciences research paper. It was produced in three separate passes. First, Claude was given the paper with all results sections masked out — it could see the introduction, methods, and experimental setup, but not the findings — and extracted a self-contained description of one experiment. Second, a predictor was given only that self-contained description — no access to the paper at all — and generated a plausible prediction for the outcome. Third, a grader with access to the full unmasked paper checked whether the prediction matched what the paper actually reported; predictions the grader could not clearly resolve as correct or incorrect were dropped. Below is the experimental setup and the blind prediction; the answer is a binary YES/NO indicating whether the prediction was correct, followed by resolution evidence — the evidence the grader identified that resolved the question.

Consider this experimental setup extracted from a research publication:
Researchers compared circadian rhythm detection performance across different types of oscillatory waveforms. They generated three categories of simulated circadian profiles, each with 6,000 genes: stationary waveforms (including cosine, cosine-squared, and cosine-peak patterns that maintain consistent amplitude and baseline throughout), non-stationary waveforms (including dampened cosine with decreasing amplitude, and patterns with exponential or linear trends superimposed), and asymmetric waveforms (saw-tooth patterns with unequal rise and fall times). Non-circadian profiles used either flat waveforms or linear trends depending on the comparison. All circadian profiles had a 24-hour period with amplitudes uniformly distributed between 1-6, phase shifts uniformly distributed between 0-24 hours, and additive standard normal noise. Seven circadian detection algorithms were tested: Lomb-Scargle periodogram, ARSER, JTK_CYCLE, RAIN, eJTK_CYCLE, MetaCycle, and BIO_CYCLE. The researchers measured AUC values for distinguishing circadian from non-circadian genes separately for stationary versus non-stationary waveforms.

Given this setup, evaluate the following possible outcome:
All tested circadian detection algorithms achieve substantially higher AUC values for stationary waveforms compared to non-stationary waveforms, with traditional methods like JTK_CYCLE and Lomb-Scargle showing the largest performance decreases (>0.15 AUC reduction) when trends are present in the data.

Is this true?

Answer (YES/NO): NO